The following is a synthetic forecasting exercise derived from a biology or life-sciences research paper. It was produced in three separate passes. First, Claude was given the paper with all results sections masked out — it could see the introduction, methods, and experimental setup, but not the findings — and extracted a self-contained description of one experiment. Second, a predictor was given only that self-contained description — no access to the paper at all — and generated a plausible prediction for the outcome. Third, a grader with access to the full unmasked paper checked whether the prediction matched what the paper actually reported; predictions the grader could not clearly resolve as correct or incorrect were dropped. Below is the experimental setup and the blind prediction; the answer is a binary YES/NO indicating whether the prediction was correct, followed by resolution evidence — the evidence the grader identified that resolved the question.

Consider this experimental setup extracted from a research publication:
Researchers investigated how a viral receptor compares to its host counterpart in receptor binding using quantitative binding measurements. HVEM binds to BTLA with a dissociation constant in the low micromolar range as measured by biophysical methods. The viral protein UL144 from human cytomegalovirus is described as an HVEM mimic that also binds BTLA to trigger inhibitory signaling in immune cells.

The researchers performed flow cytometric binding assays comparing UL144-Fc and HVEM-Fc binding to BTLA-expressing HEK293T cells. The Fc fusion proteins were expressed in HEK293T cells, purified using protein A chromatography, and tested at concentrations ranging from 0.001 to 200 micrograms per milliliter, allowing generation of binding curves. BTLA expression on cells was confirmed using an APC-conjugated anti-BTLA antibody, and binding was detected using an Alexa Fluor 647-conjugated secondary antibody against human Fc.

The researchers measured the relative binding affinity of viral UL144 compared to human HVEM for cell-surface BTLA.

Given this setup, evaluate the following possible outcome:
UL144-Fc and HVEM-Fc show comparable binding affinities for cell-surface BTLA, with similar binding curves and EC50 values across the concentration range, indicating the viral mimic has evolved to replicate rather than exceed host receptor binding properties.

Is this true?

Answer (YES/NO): NO